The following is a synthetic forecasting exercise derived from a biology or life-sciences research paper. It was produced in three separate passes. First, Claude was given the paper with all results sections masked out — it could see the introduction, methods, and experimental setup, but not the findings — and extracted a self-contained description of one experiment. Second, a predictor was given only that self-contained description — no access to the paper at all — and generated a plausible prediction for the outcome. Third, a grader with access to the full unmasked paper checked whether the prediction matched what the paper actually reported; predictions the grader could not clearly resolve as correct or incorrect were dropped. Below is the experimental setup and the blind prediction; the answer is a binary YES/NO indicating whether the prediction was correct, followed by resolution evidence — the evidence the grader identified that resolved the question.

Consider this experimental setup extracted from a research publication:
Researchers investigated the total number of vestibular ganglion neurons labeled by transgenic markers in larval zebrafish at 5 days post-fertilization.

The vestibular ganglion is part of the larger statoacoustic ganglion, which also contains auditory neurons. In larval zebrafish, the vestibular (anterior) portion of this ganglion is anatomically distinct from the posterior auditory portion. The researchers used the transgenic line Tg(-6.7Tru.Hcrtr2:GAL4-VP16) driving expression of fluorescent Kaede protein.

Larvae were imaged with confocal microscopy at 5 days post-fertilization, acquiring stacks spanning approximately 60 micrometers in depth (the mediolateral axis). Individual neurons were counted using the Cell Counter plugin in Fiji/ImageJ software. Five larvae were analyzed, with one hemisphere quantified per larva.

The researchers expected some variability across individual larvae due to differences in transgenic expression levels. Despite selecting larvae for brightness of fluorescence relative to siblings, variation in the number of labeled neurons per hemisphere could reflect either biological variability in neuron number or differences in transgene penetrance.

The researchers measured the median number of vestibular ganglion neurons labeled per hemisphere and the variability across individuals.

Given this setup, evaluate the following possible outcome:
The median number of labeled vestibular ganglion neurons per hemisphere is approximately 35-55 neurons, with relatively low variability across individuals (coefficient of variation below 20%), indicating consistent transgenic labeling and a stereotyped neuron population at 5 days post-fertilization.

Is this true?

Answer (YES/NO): NO